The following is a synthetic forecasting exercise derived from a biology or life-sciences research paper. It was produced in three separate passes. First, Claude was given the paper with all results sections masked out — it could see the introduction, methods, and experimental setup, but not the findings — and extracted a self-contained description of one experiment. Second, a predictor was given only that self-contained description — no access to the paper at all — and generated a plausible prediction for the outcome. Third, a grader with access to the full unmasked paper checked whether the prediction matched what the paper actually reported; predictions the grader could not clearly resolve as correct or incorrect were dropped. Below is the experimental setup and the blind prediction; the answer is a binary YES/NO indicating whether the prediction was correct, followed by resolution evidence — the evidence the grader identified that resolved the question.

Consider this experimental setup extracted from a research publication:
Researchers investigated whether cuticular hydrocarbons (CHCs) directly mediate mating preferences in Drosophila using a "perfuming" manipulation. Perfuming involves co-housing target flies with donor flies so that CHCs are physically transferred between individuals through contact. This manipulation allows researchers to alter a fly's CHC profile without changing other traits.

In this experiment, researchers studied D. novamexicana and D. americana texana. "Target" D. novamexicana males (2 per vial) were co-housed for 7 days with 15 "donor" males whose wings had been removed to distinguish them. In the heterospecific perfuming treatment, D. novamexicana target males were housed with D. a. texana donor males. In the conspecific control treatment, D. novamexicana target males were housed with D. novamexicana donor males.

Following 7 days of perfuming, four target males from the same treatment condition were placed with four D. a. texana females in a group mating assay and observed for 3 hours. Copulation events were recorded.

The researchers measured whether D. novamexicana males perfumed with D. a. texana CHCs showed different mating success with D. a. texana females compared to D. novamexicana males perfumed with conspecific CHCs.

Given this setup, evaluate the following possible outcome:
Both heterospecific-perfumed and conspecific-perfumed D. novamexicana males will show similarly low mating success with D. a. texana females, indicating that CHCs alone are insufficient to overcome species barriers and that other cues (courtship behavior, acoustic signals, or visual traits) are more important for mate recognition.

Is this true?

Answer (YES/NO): NO